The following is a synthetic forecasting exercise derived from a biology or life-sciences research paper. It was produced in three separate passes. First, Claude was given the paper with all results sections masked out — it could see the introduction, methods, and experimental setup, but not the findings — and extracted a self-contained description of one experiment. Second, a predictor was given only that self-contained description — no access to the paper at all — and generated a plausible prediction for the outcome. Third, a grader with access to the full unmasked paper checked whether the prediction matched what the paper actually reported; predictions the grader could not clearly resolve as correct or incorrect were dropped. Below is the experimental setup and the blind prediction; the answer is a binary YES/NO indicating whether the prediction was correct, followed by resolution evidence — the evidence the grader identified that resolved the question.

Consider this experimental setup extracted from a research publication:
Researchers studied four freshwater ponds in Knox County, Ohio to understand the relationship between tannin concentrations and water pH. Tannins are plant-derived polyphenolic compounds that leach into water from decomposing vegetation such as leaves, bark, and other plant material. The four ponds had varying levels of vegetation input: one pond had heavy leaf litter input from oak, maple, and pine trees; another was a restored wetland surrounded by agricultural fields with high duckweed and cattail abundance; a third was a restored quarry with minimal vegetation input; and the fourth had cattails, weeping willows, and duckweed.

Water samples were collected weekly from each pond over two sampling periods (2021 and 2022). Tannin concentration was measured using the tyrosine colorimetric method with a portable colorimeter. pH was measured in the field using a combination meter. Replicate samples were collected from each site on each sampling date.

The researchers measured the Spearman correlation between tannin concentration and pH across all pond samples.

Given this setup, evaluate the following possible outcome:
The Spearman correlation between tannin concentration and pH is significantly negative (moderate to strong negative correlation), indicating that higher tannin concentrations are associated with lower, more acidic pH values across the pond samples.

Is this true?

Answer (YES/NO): YES